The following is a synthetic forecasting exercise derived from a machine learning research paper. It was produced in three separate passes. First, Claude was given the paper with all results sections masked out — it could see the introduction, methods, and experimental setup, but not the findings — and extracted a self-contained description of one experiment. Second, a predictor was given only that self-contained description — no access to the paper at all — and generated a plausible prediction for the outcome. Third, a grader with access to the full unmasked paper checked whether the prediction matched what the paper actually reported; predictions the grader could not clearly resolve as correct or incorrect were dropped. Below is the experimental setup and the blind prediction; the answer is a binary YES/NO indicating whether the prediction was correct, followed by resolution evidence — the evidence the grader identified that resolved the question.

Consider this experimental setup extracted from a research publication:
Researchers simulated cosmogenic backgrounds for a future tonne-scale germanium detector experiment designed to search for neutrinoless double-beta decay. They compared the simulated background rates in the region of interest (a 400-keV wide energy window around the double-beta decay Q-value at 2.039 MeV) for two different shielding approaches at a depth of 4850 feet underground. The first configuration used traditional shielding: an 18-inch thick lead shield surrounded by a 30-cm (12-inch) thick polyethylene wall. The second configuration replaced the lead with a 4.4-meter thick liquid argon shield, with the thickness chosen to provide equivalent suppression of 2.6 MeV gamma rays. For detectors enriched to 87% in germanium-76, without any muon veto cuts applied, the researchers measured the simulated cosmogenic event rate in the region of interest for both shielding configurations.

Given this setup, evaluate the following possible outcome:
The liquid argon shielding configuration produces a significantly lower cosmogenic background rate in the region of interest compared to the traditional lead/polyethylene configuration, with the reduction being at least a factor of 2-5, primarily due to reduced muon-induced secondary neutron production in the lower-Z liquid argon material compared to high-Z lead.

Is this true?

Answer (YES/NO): YES